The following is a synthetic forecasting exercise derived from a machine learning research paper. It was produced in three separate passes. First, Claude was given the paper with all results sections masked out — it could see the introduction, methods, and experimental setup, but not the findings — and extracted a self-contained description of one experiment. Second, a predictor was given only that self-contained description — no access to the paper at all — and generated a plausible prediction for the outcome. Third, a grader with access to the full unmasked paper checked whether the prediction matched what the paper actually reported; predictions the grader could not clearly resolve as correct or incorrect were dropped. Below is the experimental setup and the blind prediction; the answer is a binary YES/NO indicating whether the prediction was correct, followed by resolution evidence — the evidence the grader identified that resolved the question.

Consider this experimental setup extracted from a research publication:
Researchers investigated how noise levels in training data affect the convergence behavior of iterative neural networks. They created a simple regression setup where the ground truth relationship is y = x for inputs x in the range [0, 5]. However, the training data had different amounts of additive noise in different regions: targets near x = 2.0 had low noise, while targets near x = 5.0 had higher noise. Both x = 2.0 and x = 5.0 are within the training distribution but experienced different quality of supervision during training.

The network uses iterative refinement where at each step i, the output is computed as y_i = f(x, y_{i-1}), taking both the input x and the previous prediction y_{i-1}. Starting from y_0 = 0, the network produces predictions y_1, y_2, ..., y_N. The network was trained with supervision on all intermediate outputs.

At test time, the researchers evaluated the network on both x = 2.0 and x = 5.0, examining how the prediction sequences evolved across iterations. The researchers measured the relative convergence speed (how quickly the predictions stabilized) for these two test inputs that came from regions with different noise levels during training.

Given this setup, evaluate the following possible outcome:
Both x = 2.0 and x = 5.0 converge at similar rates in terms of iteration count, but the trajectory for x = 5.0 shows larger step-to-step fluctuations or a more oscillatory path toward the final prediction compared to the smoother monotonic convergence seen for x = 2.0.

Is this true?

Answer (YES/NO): NO